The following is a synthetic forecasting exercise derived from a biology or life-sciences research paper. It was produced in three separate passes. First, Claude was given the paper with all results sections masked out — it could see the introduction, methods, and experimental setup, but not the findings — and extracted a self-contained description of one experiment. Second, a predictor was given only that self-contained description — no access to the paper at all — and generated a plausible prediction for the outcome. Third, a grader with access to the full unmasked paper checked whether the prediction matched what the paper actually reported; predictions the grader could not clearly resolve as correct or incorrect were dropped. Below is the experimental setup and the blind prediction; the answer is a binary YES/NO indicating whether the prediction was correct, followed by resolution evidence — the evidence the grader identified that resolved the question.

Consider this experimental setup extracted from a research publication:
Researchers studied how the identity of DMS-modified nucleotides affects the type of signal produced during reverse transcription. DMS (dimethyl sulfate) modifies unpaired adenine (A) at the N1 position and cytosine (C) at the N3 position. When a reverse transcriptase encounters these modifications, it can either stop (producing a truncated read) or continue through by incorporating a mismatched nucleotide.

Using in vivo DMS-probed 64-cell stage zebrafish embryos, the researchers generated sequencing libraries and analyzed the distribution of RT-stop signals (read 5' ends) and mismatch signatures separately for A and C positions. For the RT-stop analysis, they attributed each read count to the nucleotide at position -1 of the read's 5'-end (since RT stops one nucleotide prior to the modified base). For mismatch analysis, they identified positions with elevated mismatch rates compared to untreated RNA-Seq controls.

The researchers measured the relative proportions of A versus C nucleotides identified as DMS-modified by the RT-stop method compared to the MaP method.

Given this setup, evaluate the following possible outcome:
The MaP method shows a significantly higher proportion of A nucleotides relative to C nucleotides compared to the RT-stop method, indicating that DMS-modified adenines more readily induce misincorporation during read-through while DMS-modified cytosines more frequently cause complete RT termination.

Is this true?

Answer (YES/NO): NO